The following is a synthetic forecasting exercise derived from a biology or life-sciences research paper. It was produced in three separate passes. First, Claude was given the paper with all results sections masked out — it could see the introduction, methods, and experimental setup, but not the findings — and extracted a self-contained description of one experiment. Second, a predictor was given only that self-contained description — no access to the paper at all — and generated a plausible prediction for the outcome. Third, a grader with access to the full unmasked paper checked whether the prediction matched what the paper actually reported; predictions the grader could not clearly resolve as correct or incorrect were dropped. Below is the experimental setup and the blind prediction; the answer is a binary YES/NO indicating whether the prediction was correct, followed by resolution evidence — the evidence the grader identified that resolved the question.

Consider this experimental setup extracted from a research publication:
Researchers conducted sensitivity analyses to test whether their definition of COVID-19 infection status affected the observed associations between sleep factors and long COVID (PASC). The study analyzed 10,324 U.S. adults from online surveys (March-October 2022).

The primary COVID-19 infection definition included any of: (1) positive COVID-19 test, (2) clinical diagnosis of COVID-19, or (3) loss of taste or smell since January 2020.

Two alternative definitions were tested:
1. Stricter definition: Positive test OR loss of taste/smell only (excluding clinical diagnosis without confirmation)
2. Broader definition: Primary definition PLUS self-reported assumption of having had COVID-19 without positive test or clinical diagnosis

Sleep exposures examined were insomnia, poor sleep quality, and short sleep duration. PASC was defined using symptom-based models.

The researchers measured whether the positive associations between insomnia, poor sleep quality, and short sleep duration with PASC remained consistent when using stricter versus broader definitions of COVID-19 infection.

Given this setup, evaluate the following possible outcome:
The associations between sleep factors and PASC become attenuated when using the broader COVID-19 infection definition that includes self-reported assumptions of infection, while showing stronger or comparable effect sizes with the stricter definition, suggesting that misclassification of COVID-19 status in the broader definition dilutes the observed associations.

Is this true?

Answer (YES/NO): NO